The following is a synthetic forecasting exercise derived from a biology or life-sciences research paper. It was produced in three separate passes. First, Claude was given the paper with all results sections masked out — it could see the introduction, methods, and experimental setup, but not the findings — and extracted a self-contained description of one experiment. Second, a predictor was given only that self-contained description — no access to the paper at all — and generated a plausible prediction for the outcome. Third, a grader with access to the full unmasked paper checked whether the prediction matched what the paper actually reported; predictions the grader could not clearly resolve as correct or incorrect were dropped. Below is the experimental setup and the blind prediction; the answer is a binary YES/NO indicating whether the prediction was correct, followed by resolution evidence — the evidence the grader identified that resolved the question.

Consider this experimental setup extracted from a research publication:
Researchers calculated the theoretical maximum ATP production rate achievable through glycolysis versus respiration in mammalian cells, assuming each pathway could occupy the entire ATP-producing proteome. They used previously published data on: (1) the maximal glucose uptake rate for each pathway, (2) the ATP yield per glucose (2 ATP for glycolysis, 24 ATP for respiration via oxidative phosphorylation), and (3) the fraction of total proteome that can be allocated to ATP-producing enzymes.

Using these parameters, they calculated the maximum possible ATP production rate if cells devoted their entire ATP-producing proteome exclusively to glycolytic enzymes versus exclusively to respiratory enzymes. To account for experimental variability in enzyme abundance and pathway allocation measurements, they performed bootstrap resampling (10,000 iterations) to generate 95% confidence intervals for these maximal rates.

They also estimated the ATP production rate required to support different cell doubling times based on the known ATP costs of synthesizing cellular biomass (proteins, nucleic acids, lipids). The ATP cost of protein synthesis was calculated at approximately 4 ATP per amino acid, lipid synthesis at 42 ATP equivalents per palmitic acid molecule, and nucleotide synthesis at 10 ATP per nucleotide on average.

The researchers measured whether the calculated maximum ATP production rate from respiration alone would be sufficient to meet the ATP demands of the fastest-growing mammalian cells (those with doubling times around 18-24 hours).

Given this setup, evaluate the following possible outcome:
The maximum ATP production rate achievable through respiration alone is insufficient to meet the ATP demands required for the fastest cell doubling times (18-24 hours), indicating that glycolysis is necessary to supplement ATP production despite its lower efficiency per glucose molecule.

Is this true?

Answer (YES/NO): YES